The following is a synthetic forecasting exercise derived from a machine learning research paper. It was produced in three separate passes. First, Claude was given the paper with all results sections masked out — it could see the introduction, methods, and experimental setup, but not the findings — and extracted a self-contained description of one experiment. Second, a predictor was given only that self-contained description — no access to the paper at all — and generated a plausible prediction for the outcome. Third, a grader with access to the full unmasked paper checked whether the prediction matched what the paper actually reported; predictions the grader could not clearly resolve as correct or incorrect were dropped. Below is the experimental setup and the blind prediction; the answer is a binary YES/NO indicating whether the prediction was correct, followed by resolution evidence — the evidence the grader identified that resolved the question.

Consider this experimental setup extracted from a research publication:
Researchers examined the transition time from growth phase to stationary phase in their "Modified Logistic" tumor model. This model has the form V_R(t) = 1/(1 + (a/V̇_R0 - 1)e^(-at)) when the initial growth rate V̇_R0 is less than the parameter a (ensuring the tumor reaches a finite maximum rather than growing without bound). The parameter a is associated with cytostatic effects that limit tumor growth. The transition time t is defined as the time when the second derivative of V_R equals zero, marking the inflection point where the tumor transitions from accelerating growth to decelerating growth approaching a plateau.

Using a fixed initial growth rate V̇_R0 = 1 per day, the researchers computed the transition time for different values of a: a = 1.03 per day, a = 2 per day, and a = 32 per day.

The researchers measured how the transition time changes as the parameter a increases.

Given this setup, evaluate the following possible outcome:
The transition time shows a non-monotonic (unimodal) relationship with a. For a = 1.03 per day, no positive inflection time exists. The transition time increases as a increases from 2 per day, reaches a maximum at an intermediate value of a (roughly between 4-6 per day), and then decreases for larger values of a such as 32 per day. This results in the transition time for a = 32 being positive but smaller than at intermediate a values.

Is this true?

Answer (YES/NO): NO